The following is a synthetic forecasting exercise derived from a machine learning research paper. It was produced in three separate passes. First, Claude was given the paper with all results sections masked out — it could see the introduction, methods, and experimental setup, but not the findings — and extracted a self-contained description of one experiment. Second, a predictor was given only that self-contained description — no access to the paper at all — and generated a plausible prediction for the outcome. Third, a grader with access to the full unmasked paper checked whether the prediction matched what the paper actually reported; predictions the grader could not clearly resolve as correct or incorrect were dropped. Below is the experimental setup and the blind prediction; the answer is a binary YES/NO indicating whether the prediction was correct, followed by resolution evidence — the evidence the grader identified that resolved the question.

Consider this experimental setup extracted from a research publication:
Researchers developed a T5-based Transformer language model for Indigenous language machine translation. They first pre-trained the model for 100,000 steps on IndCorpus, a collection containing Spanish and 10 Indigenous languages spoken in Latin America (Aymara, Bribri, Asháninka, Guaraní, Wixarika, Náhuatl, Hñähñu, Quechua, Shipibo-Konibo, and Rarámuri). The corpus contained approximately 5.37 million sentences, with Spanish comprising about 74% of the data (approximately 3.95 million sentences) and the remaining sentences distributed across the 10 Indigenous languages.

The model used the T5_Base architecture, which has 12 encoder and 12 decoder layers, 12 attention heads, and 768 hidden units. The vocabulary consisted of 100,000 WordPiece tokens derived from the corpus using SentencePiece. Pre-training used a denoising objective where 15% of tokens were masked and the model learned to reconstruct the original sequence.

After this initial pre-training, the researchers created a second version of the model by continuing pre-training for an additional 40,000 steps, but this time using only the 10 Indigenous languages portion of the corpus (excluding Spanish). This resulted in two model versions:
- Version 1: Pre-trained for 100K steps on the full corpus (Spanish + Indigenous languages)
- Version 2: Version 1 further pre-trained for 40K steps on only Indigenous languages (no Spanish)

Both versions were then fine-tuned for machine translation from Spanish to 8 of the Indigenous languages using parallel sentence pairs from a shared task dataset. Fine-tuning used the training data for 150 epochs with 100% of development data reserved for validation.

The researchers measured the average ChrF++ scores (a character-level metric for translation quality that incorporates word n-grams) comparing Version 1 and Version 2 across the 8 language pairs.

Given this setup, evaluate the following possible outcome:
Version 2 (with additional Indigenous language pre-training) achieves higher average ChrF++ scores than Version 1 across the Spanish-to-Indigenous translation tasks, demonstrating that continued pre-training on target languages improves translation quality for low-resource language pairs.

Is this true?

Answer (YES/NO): YES